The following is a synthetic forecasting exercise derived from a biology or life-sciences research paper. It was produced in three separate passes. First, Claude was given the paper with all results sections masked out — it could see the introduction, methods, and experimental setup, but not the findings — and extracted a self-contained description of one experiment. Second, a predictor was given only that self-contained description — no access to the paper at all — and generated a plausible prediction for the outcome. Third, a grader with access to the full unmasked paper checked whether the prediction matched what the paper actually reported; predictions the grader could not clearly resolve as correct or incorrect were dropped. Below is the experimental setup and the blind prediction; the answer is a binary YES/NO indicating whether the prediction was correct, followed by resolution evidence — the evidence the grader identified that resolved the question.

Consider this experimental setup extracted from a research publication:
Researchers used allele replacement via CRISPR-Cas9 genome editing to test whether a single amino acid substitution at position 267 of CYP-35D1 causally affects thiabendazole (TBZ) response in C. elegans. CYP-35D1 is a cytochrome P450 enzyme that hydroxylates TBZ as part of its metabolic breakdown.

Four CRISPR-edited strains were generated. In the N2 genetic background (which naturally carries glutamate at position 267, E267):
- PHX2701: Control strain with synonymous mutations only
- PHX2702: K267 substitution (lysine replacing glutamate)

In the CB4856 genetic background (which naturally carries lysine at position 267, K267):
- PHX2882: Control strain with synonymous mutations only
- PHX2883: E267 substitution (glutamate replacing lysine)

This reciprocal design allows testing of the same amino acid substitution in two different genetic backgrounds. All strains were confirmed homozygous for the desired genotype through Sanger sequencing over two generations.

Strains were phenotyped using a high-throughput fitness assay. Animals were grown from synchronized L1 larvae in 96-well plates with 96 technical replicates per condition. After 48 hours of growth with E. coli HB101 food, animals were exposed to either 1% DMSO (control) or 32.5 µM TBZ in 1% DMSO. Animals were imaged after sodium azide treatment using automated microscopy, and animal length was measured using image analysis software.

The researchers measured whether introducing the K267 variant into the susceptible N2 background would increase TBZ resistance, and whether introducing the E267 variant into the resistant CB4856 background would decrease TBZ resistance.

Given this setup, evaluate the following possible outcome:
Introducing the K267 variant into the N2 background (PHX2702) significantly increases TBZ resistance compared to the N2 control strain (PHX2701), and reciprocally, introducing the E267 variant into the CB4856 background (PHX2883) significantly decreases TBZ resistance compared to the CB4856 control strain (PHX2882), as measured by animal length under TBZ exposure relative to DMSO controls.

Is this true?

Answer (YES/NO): NO